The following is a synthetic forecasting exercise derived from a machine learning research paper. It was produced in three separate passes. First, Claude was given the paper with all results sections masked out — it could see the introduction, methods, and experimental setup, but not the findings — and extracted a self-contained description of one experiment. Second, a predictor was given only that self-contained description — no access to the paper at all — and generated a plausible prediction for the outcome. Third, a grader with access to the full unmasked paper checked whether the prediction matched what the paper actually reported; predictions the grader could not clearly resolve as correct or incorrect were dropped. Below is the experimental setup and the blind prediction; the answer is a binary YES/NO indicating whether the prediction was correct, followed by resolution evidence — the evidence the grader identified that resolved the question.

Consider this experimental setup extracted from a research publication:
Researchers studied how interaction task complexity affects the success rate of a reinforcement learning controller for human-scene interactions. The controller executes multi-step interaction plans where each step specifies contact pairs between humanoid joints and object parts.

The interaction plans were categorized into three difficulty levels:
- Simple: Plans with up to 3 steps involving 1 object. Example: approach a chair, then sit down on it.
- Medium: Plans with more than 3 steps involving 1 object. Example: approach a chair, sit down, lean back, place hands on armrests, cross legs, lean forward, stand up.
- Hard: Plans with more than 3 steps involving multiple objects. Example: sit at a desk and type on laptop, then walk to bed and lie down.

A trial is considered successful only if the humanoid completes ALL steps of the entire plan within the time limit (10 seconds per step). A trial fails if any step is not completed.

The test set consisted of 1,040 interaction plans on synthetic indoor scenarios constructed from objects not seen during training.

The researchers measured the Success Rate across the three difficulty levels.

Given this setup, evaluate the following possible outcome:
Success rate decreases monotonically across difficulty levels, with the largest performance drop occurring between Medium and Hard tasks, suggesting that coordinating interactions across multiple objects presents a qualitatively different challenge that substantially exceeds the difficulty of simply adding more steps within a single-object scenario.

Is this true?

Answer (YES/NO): YES